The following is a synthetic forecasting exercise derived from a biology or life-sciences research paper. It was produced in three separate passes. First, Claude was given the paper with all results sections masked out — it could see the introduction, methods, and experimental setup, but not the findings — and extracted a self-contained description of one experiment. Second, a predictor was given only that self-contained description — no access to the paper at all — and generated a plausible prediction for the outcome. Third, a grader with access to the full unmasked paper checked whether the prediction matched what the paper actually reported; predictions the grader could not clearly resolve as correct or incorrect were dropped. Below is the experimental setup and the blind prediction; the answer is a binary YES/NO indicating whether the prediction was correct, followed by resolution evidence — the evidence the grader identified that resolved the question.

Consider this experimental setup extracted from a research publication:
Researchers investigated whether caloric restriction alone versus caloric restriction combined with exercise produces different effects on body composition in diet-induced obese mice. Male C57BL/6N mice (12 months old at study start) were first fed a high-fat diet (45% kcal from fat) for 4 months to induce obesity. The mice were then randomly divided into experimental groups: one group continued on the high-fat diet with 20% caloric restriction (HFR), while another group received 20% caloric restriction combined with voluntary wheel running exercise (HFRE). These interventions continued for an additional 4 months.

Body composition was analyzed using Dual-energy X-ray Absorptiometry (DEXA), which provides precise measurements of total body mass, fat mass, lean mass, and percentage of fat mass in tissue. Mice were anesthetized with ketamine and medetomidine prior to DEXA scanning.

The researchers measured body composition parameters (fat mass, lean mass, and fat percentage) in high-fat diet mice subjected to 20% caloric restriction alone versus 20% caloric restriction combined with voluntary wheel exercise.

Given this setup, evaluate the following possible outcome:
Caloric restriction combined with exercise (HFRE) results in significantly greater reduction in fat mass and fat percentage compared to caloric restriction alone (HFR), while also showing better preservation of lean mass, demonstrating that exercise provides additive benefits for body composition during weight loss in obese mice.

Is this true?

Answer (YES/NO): NO